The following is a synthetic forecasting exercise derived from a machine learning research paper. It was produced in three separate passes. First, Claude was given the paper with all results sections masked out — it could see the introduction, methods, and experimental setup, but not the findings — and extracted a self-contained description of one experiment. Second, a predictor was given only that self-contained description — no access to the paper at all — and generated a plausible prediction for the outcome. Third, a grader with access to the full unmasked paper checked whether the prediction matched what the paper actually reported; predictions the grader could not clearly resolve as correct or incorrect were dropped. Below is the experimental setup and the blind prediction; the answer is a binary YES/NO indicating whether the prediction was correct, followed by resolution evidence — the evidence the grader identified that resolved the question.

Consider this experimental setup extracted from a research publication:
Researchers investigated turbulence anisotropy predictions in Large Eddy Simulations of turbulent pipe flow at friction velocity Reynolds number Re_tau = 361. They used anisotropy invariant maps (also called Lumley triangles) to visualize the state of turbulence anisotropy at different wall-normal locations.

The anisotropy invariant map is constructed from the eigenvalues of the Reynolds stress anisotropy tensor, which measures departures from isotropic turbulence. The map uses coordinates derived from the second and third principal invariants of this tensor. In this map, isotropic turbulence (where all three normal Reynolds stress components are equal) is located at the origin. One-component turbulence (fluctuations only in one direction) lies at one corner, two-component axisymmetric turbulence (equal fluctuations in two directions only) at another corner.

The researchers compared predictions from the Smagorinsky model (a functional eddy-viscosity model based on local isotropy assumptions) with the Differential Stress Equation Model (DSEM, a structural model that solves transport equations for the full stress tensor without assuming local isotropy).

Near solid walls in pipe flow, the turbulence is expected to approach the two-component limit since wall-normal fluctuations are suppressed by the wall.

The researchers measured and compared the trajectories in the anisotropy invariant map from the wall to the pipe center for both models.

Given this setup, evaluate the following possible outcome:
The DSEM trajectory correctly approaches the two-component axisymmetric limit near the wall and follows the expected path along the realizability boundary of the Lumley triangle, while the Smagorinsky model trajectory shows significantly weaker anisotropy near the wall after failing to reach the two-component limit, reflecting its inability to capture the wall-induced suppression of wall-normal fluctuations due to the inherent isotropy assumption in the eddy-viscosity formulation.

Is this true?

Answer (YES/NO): NO